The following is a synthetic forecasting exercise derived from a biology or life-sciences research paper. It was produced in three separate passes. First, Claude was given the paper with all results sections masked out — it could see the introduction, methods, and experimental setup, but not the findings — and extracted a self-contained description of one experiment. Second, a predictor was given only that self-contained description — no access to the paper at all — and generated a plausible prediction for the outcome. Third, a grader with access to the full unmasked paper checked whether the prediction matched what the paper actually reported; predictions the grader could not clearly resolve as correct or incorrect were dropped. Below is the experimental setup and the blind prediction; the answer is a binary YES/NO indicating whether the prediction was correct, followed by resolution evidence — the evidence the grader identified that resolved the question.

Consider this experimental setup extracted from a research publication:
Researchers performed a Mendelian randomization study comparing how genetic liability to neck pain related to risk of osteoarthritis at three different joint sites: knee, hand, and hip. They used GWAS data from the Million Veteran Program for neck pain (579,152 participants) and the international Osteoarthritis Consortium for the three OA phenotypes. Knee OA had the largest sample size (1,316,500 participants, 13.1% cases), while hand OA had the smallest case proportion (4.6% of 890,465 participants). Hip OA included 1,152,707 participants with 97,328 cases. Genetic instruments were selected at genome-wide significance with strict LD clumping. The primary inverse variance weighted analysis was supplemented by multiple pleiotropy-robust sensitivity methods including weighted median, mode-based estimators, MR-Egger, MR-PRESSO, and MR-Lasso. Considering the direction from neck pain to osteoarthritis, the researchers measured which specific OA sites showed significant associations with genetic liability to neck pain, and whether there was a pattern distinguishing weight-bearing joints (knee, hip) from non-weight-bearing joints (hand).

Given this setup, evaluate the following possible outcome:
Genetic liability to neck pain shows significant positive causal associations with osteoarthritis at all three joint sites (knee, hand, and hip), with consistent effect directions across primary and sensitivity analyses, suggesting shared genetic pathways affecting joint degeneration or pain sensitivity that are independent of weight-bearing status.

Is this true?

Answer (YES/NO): NO